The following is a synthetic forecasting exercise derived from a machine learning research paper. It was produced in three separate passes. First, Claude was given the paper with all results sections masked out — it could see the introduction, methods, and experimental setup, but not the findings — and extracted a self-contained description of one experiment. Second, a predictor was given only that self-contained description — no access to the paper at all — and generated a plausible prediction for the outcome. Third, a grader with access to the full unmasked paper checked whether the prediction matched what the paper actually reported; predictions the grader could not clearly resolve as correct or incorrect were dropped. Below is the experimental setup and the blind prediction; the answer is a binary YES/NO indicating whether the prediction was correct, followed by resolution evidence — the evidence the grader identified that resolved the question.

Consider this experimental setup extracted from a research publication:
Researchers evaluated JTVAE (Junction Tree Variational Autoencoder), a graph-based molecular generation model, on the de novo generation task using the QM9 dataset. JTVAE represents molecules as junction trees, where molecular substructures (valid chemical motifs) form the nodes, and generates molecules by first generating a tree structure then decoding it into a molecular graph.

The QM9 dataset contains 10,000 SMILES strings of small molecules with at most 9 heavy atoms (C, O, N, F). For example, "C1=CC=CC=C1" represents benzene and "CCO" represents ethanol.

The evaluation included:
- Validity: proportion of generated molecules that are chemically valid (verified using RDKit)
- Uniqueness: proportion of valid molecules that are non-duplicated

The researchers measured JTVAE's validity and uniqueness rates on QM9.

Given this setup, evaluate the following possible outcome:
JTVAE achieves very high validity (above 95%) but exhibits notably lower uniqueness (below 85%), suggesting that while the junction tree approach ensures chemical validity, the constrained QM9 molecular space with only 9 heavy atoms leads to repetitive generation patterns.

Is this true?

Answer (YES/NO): YES